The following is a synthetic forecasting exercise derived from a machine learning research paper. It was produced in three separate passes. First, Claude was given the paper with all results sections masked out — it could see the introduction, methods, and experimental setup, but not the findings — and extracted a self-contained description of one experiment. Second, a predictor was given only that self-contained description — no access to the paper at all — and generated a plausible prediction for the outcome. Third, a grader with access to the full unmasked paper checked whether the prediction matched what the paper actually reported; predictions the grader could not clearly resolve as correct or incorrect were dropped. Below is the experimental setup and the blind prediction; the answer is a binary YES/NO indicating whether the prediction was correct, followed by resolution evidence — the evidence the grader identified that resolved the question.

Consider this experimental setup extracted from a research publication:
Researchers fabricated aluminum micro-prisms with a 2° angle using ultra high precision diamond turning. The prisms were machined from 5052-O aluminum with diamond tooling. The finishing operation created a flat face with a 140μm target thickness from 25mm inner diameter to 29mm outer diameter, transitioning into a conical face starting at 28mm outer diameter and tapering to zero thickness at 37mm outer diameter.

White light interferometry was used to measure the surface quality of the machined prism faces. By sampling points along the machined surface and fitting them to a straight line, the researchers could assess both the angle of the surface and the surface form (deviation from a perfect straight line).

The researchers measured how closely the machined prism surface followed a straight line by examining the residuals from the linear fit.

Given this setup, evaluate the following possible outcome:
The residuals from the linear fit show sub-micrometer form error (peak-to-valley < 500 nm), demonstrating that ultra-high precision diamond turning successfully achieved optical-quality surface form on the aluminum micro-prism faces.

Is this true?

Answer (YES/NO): YES